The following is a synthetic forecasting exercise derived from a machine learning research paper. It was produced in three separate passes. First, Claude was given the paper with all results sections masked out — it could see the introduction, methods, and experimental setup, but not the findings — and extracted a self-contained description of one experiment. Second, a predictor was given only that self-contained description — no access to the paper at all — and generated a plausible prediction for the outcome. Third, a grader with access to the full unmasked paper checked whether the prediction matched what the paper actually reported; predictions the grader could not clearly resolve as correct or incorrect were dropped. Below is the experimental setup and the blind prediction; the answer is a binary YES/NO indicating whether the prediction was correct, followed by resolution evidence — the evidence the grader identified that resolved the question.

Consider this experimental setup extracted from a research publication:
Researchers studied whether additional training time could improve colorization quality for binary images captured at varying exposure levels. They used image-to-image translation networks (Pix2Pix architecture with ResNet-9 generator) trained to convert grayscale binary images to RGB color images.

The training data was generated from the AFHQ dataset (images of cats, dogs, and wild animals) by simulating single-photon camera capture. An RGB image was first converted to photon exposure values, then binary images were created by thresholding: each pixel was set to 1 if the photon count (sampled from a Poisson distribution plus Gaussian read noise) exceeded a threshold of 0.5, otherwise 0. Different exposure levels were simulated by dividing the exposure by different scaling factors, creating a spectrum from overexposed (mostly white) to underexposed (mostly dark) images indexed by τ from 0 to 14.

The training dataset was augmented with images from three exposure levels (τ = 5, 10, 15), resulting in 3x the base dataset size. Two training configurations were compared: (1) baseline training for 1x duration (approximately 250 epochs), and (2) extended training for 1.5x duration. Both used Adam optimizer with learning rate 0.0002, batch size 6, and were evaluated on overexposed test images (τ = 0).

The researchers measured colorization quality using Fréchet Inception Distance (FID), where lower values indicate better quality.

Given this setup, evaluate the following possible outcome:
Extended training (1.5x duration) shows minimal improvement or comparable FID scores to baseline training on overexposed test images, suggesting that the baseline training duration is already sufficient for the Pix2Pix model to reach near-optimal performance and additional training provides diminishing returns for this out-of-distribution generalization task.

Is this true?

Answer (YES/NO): NO